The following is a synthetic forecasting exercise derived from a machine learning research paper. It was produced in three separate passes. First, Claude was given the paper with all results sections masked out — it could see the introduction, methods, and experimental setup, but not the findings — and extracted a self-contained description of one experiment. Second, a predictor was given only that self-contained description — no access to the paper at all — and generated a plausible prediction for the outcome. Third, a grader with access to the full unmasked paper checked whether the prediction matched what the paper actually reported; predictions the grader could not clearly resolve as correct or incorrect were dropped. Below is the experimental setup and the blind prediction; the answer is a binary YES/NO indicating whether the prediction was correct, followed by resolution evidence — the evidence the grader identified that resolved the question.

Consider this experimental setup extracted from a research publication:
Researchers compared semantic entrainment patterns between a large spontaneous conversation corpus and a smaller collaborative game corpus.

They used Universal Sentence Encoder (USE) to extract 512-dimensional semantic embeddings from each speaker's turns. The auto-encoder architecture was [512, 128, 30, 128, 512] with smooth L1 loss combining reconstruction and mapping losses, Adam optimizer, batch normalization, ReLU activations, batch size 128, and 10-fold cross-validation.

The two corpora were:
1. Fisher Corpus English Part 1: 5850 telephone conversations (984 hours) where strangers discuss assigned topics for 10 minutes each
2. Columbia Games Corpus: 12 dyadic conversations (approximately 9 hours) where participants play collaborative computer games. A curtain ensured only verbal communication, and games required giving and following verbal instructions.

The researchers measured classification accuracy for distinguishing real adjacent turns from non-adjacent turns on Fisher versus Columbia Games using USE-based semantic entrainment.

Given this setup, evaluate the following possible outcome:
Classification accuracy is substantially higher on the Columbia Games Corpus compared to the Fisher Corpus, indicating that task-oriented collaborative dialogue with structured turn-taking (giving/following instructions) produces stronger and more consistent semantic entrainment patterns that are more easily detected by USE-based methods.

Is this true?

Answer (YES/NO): NO